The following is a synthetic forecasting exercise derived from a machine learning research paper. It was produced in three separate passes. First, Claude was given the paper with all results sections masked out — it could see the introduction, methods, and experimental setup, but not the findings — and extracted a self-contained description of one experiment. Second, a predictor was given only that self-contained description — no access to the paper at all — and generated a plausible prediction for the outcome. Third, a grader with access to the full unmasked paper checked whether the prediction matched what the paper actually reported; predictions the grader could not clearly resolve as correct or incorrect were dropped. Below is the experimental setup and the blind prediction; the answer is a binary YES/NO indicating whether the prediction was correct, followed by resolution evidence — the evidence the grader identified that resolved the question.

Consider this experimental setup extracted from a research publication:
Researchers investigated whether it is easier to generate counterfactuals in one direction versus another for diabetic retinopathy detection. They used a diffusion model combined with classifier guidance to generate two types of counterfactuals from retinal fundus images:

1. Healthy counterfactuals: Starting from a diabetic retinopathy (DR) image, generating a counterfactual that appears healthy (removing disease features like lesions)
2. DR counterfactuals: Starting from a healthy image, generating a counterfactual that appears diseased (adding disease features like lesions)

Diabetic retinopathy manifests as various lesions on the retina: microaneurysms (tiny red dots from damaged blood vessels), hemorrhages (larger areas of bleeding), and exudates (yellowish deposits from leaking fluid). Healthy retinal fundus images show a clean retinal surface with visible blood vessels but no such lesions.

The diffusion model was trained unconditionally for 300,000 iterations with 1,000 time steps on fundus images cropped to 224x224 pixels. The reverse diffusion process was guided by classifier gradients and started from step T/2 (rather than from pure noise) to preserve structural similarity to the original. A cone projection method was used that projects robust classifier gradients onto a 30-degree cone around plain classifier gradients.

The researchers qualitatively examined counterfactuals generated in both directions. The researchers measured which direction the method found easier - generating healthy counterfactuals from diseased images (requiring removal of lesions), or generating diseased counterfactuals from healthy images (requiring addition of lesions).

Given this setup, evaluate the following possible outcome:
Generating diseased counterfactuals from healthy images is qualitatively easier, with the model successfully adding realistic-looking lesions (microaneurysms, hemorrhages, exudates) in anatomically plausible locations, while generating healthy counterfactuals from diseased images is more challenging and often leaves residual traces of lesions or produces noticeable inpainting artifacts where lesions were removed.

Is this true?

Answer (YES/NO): YES